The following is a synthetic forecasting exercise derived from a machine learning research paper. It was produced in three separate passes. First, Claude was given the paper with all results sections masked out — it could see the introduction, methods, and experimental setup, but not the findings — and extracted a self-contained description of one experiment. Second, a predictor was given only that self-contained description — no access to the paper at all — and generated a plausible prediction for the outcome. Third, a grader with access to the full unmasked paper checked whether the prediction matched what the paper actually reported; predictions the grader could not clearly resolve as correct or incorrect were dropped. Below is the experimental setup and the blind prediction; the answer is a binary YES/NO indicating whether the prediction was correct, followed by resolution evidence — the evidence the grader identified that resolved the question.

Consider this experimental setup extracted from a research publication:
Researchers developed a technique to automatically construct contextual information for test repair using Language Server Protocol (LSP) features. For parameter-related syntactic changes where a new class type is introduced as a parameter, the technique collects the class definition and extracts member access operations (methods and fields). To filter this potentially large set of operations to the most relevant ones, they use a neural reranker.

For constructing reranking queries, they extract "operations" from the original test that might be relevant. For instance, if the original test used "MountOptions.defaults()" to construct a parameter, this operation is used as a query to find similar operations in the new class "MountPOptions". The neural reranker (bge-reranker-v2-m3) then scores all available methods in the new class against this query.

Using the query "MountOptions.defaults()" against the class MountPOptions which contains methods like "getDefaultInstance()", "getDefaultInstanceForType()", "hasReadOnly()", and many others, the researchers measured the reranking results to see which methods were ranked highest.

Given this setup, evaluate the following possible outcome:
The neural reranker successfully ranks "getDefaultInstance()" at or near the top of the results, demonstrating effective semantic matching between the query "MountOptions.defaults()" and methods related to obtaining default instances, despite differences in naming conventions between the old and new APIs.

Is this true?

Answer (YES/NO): YES